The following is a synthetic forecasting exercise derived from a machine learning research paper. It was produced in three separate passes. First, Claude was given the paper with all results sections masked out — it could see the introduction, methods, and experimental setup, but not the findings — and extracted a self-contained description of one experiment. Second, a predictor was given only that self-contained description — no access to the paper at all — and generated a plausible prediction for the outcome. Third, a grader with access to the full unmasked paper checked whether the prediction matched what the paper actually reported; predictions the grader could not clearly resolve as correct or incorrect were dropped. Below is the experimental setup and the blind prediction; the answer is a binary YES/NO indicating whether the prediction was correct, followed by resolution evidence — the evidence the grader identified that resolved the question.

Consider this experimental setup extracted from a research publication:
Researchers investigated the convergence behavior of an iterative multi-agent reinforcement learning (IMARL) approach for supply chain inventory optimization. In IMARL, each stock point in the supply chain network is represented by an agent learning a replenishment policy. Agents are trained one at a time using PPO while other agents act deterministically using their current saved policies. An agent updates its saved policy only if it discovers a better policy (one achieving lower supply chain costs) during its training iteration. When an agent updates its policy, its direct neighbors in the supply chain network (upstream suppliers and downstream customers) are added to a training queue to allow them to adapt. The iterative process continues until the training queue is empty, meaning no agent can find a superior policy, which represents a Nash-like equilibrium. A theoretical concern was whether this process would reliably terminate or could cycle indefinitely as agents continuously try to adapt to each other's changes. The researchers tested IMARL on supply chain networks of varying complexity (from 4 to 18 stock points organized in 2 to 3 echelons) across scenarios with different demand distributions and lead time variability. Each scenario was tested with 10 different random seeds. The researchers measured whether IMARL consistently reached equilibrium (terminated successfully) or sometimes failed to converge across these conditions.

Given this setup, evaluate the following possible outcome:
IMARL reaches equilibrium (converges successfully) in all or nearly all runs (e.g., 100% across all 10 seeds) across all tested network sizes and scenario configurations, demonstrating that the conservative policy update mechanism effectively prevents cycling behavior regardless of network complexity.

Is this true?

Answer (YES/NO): YES